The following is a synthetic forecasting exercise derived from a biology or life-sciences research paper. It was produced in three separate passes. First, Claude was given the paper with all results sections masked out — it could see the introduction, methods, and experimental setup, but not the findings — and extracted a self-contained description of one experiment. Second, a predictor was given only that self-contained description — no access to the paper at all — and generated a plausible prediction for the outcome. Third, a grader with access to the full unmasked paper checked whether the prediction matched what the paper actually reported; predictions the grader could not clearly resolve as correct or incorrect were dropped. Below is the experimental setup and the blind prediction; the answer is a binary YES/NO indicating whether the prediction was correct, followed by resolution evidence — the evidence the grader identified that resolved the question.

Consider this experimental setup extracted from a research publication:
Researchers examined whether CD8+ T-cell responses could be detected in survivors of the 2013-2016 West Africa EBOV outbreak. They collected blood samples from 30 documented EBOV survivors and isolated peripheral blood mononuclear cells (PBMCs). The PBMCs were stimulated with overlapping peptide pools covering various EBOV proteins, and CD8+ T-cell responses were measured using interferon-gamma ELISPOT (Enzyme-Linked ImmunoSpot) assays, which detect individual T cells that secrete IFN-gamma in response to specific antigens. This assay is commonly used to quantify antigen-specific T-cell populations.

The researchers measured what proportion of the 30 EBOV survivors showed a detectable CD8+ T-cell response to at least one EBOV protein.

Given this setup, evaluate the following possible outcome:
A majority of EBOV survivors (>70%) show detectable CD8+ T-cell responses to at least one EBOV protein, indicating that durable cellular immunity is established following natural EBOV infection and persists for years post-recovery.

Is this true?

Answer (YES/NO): YES